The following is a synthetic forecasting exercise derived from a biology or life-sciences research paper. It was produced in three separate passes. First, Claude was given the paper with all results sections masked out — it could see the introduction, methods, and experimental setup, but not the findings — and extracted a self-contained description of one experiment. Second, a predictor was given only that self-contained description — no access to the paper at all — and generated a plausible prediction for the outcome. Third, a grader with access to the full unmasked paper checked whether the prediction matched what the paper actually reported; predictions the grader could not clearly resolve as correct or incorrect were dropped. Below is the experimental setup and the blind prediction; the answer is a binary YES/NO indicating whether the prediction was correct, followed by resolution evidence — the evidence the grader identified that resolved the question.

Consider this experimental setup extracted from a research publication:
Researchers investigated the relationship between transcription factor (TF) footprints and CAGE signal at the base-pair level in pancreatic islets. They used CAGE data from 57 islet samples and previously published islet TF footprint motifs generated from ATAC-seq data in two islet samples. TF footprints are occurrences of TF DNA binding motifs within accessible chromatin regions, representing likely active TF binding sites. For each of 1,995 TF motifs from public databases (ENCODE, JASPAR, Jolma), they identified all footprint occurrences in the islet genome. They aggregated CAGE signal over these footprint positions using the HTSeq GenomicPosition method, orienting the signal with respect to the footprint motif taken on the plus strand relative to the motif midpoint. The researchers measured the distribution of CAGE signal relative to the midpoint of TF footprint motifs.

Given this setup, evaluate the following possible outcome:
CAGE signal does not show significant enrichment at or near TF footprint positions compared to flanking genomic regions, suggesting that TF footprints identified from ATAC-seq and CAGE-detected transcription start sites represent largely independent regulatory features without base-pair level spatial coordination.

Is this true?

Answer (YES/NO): NO